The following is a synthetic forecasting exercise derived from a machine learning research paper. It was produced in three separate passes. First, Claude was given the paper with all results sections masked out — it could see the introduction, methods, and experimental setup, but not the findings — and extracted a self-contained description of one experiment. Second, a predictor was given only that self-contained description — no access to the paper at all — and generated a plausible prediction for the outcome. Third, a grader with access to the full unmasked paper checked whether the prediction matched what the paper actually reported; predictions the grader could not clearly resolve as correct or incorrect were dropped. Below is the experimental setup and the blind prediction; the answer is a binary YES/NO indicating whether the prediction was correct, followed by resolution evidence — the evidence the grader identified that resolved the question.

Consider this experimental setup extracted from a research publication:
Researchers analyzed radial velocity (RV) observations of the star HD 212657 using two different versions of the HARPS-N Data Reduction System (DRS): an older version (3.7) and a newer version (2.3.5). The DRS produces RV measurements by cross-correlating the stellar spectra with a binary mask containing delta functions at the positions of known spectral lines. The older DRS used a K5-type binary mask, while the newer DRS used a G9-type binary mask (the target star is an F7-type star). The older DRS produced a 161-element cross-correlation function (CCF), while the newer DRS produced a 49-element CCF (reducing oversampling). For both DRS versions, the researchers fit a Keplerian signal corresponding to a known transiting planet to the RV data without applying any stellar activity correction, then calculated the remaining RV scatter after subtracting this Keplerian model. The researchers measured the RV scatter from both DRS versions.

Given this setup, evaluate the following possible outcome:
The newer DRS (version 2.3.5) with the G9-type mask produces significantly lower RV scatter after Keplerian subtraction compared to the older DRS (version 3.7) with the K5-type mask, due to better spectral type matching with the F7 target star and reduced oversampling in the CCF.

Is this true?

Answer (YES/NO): YES